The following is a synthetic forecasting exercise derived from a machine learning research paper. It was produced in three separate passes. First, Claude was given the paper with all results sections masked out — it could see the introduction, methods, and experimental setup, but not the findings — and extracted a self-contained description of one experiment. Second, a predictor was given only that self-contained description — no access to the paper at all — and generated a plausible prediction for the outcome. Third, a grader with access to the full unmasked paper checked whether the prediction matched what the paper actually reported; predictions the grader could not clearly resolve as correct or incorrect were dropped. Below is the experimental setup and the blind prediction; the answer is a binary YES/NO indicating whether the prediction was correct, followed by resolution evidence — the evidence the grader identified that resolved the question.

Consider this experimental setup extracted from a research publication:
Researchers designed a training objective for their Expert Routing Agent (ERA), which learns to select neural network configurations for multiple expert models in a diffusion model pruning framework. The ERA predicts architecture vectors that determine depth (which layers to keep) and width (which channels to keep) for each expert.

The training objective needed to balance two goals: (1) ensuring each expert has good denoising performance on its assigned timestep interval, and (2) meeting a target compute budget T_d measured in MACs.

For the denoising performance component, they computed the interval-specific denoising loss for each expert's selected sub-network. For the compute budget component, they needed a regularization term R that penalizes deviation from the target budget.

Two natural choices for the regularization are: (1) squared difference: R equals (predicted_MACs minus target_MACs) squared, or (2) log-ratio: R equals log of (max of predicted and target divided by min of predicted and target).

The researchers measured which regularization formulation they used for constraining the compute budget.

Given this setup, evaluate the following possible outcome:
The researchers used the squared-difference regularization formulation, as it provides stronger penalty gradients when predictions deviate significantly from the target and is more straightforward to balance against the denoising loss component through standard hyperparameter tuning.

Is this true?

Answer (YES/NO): NO